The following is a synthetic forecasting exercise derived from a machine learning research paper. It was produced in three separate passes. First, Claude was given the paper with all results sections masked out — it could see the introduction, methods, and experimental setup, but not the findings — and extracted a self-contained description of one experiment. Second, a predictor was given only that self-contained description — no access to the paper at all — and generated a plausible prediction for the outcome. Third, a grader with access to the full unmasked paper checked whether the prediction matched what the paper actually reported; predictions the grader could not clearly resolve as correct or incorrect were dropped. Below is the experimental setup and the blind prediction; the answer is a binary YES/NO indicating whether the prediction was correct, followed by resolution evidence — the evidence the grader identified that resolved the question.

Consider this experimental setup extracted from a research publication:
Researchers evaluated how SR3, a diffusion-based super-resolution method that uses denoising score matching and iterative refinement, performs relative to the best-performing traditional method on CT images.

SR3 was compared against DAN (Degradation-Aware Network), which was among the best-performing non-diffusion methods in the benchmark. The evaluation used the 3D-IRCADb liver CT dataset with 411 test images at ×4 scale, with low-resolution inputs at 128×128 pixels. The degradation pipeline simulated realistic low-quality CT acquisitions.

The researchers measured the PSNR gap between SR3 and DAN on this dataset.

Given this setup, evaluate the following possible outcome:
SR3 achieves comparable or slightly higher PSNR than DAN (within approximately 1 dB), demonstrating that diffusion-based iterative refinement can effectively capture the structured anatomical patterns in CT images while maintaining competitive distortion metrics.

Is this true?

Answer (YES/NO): NO